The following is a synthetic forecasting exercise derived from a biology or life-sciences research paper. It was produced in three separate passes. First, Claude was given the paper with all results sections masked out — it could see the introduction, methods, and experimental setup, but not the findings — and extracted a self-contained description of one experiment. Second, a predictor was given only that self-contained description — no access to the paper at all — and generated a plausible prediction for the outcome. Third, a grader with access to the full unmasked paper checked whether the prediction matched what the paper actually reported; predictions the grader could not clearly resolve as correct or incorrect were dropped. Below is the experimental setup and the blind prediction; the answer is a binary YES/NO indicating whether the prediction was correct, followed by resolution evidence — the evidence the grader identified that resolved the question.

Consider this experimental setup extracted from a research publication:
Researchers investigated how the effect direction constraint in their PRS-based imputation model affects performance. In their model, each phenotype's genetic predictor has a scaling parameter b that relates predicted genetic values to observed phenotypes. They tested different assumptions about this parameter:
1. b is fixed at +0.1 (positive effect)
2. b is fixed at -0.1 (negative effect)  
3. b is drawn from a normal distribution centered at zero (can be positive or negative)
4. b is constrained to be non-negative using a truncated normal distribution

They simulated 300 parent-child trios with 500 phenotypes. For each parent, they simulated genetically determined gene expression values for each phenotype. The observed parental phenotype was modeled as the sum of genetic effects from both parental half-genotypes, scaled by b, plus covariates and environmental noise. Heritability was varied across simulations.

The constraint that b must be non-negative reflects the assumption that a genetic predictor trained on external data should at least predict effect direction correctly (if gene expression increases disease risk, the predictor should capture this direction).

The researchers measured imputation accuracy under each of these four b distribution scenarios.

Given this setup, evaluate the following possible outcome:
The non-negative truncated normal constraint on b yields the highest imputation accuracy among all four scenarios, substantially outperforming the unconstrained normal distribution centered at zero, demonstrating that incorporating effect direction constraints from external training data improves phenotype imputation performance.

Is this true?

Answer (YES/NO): NO